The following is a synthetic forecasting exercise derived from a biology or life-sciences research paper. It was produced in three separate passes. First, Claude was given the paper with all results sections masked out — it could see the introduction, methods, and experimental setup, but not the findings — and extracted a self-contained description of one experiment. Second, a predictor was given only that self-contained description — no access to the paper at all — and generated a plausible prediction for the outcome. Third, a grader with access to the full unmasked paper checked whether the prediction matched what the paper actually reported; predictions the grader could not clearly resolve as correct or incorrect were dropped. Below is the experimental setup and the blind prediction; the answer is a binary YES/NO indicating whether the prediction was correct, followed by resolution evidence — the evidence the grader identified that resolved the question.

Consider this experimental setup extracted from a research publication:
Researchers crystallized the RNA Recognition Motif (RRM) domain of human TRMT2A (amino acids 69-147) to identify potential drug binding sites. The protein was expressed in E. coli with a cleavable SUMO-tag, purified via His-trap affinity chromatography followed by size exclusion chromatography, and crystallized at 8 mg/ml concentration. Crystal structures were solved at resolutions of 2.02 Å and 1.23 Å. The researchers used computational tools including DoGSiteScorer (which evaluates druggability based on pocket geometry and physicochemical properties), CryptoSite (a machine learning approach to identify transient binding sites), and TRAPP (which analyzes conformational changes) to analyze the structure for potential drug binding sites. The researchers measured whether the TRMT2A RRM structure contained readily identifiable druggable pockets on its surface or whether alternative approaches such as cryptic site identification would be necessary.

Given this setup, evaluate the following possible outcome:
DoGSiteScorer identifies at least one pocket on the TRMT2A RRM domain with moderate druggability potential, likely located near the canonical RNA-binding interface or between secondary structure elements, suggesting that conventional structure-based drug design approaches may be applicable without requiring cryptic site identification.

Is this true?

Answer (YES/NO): NO